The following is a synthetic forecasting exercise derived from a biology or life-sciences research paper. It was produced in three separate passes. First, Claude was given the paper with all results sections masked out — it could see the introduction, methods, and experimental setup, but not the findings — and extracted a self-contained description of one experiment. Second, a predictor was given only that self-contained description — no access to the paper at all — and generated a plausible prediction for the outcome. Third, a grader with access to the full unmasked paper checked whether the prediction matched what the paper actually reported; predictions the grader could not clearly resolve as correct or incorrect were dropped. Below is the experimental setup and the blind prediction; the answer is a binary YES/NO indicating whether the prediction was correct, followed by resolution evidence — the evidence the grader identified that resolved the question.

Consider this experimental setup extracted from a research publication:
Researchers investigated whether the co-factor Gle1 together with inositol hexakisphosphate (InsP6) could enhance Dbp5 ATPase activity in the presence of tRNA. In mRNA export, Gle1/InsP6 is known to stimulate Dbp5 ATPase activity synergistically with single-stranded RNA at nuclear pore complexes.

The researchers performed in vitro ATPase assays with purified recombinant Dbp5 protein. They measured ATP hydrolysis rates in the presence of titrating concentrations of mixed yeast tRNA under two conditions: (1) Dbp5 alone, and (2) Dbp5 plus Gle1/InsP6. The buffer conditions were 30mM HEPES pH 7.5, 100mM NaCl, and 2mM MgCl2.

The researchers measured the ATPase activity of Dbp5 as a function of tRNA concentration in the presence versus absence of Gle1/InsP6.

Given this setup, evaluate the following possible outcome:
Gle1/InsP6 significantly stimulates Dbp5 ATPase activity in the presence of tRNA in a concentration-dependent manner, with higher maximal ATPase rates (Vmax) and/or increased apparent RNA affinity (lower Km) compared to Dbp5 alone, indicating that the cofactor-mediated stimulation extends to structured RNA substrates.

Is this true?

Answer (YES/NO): YES